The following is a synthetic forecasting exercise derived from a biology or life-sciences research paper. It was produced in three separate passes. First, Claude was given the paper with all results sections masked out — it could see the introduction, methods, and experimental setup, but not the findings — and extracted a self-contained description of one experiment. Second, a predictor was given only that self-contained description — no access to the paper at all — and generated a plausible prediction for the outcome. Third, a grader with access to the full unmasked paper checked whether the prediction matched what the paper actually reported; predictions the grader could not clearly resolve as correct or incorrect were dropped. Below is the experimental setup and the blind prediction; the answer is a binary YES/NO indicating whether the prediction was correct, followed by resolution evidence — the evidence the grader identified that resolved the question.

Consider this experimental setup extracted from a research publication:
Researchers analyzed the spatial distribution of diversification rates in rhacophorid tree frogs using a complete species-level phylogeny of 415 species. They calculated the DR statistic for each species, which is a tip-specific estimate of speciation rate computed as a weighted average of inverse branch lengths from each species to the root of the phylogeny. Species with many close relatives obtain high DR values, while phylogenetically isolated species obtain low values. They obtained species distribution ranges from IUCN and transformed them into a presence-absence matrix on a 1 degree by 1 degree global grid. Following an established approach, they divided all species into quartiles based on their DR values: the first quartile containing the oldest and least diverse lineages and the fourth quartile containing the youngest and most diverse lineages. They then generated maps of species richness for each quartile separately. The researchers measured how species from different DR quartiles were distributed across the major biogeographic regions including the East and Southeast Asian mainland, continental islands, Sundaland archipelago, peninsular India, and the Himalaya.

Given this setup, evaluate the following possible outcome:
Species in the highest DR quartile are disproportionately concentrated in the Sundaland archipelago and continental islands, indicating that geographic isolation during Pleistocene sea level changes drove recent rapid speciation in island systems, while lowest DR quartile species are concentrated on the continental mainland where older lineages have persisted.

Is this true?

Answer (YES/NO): NO